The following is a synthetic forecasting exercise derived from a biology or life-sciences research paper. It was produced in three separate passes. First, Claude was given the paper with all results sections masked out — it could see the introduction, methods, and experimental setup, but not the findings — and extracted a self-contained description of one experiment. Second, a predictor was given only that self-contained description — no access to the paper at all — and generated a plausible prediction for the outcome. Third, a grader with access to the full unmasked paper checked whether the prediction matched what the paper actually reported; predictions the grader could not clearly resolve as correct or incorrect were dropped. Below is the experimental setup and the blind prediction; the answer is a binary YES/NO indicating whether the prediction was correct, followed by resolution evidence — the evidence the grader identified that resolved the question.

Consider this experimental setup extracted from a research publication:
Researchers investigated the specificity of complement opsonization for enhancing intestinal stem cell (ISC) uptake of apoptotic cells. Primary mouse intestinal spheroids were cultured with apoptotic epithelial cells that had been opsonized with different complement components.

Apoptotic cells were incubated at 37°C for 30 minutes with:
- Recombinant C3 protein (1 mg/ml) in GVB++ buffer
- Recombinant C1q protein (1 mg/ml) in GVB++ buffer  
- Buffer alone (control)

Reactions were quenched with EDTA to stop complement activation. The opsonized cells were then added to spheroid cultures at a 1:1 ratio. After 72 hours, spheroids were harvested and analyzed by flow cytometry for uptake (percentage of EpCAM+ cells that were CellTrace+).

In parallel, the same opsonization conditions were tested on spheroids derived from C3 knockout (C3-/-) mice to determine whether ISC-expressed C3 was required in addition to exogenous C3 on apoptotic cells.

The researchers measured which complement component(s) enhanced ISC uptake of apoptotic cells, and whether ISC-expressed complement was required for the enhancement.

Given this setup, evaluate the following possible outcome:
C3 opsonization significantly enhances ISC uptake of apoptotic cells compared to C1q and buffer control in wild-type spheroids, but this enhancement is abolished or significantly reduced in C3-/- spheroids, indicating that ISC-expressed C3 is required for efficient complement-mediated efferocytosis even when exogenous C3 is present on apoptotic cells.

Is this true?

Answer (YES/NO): NO